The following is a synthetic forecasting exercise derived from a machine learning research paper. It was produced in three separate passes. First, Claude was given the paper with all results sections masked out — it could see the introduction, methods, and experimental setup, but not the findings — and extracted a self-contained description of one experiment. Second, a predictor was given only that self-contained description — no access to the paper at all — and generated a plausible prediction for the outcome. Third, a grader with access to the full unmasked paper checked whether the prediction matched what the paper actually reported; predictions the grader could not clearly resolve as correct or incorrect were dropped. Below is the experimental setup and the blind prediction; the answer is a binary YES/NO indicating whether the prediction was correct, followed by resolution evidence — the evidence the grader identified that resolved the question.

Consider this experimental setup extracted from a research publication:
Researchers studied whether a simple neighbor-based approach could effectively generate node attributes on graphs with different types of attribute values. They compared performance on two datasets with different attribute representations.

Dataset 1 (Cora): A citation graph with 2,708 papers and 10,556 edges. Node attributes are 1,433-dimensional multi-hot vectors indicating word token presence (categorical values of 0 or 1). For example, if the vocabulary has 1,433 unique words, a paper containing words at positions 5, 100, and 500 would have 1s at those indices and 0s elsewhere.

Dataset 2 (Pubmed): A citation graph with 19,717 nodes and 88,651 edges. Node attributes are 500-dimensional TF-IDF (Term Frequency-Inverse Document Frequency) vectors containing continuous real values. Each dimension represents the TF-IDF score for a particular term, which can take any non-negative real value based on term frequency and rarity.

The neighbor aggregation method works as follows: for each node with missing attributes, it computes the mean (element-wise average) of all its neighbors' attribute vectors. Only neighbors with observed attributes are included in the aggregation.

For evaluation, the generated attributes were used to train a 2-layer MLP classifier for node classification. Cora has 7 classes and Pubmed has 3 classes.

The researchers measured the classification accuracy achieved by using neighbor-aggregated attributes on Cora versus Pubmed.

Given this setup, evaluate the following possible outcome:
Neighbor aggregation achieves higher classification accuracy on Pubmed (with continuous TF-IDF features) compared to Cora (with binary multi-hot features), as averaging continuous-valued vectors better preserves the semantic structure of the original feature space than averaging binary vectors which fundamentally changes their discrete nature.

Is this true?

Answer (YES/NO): NO